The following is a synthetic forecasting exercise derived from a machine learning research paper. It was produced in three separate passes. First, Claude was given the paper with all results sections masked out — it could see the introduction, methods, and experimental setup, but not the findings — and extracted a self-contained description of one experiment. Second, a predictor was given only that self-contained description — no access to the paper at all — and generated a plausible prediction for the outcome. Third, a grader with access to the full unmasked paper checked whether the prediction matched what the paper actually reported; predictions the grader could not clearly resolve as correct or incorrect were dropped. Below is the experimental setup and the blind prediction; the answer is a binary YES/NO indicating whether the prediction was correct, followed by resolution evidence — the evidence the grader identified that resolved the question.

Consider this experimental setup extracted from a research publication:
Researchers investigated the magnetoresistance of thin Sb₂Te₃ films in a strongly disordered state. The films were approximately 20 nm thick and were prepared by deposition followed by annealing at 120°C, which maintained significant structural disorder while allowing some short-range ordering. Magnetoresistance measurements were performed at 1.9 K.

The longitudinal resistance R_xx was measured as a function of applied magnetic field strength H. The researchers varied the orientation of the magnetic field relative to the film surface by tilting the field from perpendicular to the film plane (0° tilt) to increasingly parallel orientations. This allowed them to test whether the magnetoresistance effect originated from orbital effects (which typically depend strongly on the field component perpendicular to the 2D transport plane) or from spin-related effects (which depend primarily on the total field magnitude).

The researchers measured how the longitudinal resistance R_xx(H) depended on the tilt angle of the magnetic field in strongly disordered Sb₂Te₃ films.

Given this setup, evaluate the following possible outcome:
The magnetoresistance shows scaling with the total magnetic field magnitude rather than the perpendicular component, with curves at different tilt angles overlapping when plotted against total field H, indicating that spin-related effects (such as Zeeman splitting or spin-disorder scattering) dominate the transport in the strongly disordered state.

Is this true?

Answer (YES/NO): YES